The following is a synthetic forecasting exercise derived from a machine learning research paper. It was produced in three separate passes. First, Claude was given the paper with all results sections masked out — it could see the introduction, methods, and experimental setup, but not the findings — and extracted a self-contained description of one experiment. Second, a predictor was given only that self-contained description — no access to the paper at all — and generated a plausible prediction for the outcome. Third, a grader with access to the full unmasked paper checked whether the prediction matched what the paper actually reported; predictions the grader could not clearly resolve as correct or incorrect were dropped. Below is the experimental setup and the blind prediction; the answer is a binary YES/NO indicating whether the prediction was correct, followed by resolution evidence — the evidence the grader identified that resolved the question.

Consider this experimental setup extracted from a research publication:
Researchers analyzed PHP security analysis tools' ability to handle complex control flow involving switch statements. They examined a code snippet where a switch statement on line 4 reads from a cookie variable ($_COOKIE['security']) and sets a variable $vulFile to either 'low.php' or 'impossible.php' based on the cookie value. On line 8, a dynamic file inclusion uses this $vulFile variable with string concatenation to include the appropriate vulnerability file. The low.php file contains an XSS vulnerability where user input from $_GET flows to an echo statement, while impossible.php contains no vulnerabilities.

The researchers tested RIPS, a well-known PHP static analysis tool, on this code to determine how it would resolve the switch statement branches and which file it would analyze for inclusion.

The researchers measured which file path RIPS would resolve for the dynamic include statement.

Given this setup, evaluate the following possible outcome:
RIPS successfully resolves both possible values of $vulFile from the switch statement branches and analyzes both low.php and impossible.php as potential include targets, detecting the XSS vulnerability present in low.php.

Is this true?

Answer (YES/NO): NO